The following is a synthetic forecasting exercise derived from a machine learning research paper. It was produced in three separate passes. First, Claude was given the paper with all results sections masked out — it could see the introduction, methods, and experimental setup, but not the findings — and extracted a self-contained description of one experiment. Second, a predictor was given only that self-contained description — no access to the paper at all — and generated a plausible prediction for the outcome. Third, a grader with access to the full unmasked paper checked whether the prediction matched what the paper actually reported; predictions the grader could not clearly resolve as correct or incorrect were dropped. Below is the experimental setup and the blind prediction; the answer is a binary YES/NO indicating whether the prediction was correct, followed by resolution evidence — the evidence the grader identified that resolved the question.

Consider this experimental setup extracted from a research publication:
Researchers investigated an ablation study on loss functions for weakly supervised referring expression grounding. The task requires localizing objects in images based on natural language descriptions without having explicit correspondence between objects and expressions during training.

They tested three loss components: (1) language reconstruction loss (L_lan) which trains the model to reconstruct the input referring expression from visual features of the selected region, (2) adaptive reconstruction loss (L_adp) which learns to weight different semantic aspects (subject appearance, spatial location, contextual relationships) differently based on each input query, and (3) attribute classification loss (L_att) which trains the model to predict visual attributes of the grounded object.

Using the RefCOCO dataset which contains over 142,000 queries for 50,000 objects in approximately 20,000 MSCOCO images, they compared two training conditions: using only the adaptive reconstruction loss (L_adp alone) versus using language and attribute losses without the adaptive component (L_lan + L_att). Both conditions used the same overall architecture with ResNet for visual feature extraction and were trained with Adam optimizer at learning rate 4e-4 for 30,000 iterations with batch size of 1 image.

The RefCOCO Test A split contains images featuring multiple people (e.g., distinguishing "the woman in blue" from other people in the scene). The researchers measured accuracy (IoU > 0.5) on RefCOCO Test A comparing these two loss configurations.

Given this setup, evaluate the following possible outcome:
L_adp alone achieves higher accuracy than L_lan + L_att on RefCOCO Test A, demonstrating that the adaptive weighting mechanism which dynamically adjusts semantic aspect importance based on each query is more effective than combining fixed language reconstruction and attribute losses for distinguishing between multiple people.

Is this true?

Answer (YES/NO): YES